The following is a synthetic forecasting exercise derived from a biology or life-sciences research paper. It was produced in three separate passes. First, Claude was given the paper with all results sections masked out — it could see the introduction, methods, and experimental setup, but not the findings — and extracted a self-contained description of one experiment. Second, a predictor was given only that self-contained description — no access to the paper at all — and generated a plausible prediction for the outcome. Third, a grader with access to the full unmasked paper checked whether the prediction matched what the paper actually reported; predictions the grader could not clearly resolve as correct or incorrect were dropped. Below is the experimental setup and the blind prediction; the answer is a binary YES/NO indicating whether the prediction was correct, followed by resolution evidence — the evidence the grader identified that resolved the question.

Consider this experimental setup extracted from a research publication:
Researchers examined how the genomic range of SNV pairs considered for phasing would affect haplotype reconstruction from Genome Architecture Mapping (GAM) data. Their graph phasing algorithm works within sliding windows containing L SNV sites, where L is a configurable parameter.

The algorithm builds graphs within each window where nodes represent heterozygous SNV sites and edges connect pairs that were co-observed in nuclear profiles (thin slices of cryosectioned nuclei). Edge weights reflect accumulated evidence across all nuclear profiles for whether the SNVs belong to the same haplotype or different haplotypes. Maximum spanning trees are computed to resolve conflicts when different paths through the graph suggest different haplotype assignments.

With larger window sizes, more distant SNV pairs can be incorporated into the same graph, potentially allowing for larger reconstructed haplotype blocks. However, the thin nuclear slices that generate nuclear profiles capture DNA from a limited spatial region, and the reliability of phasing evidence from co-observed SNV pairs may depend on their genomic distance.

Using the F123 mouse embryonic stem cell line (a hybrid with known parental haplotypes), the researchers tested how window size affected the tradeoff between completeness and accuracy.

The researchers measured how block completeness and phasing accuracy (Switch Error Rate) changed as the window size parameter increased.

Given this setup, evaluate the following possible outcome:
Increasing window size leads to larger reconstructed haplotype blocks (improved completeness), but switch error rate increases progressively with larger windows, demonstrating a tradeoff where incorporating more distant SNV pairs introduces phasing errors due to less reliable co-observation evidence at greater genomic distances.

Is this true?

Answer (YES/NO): NO